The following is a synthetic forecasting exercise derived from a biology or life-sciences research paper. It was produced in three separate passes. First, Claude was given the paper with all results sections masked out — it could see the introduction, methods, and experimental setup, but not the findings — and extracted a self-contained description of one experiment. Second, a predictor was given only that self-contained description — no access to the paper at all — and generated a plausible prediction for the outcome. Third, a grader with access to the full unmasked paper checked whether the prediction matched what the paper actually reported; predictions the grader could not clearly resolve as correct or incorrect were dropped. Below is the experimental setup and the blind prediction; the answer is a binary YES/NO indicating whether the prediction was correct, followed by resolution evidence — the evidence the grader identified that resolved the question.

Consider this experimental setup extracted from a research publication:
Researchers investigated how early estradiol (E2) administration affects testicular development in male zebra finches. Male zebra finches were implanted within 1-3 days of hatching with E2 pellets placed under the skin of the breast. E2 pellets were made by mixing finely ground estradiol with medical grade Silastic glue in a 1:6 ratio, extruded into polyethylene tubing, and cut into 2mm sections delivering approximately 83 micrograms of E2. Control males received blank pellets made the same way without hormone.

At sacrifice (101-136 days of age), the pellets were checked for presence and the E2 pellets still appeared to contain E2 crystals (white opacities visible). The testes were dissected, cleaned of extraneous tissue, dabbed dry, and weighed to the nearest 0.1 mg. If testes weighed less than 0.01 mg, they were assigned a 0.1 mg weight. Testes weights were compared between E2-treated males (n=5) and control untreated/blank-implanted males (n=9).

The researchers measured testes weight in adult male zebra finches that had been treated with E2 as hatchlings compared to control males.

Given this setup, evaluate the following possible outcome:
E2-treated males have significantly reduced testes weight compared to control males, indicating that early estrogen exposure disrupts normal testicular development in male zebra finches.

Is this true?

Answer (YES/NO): YES